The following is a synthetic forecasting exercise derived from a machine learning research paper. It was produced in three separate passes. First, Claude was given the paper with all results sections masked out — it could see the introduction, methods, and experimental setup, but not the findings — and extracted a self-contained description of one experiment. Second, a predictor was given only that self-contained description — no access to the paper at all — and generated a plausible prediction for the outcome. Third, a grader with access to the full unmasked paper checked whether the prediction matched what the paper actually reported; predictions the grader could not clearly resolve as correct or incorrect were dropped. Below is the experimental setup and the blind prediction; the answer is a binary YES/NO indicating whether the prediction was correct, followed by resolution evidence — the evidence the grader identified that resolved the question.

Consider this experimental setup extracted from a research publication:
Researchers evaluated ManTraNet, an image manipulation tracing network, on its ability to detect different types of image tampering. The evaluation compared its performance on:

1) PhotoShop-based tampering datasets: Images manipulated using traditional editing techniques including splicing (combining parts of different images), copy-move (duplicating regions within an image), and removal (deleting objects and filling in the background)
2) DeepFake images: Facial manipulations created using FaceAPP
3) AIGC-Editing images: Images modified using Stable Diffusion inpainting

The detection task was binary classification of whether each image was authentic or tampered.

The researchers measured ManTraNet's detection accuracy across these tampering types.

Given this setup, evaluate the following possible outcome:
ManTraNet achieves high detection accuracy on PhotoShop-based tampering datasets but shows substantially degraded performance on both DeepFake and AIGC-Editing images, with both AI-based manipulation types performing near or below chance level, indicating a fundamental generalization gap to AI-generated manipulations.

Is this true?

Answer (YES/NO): NO